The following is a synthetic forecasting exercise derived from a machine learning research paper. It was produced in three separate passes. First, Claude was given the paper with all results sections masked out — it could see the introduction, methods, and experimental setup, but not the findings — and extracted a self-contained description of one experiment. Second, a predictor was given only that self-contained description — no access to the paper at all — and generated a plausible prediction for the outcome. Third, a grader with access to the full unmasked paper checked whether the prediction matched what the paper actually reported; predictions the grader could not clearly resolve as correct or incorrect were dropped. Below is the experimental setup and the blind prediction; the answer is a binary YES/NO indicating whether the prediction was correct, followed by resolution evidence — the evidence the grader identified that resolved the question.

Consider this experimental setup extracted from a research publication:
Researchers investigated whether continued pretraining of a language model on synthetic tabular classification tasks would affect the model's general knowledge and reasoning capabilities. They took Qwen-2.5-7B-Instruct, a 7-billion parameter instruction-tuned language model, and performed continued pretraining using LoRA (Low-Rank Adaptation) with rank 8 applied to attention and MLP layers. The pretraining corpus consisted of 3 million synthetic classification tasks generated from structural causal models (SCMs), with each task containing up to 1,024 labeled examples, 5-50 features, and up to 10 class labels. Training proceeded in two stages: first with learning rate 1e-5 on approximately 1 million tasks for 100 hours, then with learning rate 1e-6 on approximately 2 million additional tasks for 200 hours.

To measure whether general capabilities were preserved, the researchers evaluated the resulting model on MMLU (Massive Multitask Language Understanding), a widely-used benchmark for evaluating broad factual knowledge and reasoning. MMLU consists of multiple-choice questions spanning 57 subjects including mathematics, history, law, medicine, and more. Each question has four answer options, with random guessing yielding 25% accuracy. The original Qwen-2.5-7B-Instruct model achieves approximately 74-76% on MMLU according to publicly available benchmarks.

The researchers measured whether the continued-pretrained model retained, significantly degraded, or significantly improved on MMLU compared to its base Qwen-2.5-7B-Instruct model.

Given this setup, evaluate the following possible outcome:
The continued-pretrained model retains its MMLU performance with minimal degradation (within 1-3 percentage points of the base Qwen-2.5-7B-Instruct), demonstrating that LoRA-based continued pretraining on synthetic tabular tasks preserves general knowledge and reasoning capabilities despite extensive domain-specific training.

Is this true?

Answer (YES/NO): YES